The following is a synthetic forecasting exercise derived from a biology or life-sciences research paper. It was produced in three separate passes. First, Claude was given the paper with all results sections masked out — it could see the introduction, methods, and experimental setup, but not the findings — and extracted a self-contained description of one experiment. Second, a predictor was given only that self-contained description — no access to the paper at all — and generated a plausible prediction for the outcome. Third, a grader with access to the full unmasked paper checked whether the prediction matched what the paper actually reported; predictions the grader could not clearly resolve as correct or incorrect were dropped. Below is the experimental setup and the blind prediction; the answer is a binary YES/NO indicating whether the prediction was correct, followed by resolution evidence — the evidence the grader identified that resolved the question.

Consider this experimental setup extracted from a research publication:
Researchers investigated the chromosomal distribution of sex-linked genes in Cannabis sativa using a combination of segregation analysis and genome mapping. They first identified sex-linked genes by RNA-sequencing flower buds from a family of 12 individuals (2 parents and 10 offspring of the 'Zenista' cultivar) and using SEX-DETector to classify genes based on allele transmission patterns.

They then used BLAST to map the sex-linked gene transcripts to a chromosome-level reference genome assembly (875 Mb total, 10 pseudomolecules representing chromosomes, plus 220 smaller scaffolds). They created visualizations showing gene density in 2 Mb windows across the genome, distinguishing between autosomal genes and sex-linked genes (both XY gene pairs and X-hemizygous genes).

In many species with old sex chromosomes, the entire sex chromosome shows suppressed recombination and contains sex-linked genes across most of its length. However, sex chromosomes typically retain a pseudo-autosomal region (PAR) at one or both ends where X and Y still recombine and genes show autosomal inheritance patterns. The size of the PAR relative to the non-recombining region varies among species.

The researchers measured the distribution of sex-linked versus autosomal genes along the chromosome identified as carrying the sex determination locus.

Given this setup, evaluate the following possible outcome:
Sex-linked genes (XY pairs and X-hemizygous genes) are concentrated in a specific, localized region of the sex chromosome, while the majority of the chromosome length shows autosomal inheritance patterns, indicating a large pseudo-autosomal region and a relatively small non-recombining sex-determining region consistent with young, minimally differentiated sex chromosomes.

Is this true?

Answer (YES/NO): NO